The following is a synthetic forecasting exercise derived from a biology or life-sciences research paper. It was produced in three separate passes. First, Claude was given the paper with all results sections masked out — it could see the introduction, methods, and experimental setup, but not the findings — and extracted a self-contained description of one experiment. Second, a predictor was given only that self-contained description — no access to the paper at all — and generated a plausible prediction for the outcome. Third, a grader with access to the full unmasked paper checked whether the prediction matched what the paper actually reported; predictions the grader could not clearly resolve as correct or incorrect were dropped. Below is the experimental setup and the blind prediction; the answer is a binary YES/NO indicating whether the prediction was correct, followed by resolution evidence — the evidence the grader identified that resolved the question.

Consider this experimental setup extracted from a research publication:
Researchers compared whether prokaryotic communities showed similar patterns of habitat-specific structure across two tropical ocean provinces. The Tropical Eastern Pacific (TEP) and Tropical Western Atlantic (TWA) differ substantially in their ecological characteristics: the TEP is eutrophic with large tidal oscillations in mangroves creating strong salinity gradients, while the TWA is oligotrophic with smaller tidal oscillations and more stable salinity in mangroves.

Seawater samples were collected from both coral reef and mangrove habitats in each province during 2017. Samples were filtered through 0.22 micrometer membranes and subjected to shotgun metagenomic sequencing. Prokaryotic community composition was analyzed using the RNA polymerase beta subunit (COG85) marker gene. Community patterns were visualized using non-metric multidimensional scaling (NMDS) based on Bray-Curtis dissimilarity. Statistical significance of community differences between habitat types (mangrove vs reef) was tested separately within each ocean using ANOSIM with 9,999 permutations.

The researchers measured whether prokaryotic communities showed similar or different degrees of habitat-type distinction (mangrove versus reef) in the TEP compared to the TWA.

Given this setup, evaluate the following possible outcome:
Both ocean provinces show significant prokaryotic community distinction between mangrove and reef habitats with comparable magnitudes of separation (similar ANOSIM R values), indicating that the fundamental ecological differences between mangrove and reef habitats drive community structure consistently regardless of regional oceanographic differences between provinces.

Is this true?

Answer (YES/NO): YES